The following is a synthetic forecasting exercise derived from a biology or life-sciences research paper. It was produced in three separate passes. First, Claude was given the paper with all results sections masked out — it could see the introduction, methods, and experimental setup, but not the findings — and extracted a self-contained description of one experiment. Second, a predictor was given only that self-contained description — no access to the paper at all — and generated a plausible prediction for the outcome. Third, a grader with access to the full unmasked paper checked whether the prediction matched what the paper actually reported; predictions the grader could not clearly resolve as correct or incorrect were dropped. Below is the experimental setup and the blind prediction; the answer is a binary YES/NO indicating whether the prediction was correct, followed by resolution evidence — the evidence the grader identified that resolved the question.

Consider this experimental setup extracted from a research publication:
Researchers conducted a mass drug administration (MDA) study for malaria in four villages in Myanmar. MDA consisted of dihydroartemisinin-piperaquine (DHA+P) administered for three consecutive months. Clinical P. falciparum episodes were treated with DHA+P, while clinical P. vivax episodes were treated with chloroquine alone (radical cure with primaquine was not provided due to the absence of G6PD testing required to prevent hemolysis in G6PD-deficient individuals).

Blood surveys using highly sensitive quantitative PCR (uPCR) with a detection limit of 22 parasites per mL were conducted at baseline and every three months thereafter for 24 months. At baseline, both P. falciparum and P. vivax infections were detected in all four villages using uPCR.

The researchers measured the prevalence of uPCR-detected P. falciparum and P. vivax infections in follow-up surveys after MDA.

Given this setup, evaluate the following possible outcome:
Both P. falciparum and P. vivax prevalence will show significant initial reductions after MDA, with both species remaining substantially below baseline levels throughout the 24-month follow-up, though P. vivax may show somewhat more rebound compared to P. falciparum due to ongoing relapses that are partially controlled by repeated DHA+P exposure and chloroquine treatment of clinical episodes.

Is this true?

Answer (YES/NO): NO